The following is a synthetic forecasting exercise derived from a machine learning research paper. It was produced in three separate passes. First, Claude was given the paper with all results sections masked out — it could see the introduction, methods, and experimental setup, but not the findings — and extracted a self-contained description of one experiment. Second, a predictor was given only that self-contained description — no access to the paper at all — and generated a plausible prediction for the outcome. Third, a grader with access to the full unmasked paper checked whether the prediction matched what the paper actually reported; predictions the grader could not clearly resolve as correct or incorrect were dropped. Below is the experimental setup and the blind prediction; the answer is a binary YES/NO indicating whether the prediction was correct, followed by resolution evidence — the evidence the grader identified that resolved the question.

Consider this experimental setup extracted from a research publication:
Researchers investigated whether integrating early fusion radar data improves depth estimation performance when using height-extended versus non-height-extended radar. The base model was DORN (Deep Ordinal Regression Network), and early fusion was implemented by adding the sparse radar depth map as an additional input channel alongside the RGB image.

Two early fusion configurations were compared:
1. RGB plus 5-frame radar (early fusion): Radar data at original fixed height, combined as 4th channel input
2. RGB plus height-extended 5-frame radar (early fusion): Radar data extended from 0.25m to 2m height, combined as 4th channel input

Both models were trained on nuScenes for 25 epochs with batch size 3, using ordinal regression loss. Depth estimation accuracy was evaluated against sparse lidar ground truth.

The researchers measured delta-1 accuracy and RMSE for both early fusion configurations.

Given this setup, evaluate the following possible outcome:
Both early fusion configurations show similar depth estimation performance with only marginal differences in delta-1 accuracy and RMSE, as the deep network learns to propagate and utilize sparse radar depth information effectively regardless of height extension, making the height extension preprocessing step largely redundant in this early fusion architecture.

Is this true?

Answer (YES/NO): YES